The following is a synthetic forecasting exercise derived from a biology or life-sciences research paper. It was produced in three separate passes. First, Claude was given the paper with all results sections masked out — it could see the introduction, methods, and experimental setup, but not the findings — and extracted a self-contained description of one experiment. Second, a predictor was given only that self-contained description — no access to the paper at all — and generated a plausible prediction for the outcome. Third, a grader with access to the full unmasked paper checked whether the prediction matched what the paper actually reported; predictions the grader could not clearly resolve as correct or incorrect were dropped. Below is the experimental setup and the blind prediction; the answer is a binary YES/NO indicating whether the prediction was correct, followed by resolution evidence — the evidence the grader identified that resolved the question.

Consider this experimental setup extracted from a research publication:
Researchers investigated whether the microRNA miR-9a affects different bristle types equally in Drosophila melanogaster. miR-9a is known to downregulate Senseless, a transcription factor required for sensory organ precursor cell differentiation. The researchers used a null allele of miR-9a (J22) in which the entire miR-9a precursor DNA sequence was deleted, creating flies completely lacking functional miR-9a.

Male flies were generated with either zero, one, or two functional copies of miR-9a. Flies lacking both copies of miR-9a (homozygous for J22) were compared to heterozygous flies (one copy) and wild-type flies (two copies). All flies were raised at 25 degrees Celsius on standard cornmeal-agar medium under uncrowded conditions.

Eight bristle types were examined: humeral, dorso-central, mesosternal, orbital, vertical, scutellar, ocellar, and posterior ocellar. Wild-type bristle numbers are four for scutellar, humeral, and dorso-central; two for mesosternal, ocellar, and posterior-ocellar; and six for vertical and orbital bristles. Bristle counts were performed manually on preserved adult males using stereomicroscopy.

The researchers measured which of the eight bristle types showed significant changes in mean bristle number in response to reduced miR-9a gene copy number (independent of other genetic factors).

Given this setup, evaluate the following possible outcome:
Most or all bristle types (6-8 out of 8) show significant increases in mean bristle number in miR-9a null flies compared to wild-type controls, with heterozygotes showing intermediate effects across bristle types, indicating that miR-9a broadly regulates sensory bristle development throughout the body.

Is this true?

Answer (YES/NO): NO